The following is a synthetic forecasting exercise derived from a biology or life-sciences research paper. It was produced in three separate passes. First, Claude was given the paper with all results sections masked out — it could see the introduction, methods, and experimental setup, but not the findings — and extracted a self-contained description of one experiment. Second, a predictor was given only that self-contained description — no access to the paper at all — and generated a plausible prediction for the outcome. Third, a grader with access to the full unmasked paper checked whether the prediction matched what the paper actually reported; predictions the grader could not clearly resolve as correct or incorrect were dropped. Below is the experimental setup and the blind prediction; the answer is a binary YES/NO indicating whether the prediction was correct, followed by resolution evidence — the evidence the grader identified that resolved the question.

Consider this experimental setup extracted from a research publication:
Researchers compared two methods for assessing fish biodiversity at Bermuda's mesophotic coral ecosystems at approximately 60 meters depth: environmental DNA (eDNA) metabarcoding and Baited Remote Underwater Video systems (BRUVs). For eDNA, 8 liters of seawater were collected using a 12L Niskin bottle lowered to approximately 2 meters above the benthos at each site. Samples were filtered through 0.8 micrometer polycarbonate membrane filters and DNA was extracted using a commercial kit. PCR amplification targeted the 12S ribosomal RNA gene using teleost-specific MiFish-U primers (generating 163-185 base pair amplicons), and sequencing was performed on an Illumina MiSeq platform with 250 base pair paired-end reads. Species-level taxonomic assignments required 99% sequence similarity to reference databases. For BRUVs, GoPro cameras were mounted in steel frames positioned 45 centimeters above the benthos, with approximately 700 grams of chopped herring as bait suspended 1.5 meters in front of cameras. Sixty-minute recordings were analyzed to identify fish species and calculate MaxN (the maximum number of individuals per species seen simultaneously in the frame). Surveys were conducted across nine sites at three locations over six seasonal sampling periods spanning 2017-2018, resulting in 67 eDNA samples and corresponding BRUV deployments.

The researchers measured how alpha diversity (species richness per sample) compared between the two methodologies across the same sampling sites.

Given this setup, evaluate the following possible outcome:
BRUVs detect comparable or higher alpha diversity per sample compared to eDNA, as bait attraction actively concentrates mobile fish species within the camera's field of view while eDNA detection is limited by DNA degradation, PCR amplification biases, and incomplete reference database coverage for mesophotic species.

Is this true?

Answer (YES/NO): NO